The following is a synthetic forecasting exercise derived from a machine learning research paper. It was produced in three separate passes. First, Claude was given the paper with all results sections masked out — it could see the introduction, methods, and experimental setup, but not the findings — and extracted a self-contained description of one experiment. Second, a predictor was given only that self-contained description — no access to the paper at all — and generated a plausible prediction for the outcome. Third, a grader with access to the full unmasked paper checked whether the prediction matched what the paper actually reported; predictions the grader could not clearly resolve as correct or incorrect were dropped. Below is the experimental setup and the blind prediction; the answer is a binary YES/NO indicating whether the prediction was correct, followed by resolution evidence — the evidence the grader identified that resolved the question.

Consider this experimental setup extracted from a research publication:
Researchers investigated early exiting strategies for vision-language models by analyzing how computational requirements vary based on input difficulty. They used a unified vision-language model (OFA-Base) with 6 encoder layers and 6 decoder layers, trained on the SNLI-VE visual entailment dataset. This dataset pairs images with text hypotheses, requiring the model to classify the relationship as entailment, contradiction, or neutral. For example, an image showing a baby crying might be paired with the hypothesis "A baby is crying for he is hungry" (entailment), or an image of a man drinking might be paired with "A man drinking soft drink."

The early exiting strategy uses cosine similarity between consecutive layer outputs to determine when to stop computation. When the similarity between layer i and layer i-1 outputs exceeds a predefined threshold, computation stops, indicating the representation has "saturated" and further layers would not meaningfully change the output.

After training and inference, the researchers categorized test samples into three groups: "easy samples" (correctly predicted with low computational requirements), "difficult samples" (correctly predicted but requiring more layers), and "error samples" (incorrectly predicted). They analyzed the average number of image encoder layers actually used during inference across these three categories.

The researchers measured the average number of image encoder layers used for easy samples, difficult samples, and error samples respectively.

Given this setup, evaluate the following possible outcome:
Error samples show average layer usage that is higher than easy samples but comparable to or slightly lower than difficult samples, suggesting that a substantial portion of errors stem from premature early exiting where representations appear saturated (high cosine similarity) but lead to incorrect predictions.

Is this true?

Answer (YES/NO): NO